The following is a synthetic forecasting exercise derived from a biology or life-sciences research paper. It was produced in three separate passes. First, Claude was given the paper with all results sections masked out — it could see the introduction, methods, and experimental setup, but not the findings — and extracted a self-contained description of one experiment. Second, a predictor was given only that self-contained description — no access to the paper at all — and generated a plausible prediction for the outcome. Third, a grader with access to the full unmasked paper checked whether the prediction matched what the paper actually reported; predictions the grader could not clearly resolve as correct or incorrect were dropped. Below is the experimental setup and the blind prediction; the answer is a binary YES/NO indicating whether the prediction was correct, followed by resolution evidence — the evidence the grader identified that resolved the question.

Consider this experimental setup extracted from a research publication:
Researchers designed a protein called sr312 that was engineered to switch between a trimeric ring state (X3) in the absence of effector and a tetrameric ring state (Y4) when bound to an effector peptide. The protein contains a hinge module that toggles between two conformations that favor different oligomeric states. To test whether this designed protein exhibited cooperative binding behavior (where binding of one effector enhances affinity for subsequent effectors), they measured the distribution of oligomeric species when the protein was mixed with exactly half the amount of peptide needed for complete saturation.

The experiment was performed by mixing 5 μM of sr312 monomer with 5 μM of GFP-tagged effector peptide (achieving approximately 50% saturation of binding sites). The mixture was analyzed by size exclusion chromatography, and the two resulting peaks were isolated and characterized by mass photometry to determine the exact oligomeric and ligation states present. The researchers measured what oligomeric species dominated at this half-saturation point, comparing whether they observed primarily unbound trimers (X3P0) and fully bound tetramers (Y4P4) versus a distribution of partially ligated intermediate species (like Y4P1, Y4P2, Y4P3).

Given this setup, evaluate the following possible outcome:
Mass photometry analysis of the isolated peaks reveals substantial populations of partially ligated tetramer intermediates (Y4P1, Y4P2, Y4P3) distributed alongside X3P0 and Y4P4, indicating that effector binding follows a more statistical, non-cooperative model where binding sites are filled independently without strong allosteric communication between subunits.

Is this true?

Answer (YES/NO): NO